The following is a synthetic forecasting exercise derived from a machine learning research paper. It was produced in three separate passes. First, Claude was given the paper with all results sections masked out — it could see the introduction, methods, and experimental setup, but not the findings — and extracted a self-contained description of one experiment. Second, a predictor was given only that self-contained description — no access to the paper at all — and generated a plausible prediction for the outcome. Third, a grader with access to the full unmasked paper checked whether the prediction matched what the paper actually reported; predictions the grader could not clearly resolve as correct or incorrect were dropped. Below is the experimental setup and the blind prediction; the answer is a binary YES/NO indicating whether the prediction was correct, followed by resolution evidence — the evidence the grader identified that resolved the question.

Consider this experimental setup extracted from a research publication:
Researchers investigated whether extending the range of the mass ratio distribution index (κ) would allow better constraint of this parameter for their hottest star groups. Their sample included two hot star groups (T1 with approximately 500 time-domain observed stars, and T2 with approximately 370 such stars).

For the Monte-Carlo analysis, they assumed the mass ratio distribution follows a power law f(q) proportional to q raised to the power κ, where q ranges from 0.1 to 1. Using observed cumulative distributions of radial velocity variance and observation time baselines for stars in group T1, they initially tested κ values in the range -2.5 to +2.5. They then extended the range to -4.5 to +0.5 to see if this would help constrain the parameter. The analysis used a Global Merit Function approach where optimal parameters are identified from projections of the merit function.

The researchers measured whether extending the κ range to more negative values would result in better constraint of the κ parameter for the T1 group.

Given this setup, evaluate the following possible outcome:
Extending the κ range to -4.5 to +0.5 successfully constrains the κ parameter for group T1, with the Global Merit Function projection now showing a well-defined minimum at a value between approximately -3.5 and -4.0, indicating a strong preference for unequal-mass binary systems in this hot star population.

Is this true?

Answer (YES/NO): NO